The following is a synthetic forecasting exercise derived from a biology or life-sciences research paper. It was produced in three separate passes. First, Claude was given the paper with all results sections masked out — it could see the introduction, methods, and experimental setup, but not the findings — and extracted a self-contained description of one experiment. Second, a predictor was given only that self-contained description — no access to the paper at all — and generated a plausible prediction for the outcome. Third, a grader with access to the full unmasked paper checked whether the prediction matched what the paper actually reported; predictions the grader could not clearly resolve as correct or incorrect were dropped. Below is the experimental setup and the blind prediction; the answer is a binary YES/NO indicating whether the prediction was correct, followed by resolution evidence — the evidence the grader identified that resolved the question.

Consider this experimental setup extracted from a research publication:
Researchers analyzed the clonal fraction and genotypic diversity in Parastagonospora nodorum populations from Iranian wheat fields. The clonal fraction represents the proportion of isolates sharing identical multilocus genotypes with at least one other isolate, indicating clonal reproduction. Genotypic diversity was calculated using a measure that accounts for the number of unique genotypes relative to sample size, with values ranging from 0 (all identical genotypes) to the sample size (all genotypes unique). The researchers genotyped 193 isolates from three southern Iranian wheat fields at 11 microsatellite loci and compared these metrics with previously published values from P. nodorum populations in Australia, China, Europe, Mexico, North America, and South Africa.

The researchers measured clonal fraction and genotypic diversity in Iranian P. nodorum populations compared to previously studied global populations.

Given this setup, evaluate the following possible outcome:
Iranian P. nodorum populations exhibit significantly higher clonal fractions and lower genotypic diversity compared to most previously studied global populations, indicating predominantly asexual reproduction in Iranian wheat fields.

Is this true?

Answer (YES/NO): NO